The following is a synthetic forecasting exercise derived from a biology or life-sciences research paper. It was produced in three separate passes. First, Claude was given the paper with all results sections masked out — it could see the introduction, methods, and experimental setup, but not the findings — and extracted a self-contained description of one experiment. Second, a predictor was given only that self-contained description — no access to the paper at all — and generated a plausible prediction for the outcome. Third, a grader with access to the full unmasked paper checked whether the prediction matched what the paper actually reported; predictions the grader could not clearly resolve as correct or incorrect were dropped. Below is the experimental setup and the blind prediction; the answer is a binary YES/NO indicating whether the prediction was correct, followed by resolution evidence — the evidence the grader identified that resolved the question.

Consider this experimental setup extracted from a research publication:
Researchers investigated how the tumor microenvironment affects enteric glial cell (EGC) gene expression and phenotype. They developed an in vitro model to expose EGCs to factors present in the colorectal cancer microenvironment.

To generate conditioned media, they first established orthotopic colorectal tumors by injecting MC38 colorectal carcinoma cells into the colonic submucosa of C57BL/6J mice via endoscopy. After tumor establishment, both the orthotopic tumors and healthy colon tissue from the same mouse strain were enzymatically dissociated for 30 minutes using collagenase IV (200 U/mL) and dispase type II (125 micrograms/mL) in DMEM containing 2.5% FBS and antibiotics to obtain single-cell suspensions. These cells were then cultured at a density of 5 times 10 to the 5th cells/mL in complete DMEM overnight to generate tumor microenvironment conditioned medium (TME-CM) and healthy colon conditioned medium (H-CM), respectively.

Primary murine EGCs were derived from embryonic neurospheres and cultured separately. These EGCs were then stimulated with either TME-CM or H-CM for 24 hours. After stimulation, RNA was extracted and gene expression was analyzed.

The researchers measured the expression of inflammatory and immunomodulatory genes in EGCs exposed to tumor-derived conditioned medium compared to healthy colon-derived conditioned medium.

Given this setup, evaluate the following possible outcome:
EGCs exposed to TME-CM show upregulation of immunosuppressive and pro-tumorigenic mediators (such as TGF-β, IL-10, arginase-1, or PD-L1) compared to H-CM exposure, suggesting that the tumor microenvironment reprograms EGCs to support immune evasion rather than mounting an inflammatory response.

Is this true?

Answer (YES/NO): NO